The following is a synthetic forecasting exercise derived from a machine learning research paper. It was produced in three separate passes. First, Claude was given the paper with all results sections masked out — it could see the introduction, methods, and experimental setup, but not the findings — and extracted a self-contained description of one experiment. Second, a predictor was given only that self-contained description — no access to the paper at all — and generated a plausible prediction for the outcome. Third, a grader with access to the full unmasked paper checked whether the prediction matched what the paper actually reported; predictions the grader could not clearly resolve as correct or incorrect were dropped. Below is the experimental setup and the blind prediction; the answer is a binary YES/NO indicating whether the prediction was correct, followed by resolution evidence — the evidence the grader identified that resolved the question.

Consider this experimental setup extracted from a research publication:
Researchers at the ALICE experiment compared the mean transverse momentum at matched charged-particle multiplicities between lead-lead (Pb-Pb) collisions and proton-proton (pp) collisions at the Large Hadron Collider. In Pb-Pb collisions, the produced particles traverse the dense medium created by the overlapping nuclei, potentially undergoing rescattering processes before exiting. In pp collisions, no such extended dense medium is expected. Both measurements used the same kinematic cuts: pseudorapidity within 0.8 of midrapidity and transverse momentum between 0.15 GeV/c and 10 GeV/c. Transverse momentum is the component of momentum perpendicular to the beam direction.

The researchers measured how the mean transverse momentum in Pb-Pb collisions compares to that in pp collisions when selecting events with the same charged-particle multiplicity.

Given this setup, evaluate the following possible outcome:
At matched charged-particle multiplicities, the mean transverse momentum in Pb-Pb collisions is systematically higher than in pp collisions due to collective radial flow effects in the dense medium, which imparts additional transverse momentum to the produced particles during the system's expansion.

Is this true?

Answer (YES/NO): NO